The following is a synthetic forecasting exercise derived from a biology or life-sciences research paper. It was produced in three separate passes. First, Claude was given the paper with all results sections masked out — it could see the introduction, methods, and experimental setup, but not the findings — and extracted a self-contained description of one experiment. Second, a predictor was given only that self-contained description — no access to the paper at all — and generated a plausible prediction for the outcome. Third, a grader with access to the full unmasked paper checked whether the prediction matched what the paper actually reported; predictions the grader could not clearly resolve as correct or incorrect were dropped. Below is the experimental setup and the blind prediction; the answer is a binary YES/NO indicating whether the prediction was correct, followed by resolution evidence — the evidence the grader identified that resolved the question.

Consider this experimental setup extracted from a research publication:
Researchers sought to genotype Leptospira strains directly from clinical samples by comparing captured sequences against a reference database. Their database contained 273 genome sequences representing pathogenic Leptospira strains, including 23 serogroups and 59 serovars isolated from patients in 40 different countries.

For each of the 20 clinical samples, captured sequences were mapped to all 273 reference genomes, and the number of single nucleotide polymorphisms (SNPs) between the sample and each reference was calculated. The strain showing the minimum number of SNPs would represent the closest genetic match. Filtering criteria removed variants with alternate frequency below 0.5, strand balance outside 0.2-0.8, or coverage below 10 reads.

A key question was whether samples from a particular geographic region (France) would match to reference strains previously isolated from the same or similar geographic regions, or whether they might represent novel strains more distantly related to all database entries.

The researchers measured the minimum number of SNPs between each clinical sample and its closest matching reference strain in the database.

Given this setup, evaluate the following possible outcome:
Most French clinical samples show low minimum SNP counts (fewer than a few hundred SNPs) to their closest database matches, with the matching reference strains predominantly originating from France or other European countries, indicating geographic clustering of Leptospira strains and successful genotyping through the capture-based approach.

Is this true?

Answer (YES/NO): NO